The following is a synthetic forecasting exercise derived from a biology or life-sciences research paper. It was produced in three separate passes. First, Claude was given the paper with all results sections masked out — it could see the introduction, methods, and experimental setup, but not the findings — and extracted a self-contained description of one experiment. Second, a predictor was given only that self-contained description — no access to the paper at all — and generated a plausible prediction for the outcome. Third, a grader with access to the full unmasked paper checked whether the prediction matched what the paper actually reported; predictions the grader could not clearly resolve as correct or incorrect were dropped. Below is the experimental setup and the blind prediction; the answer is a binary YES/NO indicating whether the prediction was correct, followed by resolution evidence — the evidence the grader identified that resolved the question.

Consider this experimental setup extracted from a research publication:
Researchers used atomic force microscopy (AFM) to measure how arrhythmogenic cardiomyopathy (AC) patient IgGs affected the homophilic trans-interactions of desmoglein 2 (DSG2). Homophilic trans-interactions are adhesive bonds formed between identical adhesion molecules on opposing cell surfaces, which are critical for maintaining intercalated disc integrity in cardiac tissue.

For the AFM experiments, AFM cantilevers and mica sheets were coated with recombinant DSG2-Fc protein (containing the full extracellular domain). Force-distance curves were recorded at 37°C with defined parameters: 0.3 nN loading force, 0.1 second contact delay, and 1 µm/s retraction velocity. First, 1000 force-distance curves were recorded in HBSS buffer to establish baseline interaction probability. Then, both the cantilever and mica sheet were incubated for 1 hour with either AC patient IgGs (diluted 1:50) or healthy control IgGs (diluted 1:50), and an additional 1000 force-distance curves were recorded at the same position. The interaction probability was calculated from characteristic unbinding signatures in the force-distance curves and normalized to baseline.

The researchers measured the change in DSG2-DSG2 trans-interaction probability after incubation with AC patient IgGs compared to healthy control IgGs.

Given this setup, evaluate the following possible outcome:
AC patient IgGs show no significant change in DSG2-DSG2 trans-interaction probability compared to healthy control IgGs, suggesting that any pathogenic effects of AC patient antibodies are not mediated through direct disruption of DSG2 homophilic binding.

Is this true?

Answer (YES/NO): NO